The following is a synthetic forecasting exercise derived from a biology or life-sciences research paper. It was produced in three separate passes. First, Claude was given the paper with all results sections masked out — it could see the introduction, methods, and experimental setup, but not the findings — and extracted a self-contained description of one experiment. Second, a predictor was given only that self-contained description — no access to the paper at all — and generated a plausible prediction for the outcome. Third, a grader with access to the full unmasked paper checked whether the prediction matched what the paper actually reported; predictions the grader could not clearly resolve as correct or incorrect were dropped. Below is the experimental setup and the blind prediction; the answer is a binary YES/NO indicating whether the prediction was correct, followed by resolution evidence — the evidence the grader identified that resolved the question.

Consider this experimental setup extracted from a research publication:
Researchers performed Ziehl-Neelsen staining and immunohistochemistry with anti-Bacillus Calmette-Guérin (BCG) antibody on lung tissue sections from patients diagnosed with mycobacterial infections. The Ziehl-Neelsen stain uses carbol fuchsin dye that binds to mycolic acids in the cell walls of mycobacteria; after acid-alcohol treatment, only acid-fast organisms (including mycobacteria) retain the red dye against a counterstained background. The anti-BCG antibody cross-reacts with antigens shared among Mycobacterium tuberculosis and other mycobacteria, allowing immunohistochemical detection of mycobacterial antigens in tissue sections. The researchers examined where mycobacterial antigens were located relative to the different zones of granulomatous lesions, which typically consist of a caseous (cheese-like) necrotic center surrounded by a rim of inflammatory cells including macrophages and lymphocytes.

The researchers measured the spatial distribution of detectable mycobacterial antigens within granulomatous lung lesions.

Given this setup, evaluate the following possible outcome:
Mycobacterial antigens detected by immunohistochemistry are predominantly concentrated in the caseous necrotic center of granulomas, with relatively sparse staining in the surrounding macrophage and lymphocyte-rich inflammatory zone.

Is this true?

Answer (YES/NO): YES